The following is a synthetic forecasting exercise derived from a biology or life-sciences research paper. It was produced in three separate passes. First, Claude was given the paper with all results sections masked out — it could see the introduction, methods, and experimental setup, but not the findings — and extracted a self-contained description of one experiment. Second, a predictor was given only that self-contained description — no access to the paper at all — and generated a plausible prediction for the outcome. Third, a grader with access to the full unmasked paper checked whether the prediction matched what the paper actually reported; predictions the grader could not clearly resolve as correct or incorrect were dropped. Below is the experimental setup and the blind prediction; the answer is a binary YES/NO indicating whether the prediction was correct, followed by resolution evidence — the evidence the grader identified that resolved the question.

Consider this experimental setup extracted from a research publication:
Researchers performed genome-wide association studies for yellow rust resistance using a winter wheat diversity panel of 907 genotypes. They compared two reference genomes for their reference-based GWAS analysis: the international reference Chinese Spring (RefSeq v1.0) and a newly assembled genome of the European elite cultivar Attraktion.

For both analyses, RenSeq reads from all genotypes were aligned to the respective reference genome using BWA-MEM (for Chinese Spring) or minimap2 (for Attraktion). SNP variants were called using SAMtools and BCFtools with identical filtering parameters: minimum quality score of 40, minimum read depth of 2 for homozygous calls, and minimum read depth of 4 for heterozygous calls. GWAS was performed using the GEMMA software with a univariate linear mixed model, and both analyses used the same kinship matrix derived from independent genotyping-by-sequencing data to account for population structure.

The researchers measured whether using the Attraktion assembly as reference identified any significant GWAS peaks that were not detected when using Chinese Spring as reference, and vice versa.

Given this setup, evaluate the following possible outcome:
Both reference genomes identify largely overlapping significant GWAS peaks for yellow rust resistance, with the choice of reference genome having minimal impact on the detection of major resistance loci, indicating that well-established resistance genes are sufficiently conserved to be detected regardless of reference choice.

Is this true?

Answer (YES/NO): NO